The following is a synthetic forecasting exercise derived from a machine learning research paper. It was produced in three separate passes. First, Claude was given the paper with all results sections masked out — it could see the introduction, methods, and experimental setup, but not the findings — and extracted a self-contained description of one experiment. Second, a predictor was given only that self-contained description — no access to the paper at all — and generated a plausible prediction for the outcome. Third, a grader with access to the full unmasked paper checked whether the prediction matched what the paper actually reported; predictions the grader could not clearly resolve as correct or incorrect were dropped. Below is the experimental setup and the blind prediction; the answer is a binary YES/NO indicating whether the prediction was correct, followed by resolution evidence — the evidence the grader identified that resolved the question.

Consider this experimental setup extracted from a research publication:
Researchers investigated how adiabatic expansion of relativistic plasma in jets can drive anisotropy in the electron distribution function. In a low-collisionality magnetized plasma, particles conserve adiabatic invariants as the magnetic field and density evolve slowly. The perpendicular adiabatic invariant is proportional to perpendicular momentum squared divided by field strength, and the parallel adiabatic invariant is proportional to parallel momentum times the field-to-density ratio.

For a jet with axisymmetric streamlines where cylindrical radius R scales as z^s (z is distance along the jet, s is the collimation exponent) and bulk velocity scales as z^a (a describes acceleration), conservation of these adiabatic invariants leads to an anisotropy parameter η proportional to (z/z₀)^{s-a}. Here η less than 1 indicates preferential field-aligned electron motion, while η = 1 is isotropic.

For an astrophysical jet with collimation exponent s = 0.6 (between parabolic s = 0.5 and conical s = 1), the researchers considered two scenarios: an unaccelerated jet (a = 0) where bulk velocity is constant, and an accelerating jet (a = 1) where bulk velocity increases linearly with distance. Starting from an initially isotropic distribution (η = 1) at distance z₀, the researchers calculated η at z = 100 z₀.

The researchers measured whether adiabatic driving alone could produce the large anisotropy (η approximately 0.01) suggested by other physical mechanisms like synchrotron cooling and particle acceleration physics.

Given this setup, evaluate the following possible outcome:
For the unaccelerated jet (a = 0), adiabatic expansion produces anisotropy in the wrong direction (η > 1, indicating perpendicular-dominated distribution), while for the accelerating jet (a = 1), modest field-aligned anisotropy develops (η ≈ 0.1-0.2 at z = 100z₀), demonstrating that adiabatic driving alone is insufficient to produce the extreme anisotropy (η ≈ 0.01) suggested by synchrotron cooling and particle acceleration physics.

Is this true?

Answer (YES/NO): YES